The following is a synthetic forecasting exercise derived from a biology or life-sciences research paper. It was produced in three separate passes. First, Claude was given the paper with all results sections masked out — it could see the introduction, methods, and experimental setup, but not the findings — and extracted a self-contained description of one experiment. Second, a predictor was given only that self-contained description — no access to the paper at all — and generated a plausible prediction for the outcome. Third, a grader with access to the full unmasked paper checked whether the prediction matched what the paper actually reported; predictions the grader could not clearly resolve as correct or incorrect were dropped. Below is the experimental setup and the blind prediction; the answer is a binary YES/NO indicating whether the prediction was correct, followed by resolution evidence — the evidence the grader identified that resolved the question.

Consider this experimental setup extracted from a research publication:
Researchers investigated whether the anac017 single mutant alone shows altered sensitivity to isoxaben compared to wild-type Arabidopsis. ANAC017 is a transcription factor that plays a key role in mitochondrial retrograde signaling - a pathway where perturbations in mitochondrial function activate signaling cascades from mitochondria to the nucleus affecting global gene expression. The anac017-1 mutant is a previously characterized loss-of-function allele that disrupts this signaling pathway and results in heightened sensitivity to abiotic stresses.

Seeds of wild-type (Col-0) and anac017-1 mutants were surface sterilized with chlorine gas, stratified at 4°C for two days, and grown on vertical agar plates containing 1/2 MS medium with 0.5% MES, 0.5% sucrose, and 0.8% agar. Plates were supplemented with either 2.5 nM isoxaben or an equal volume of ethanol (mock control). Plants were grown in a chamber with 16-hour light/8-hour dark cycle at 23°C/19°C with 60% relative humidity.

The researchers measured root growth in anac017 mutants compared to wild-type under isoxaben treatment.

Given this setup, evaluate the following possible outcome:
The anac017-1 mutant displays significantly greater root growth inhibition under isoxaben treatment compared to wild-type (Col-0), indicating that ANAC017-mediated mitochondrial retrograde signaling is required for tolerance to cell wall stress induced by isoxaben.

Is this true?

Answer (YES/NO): NO